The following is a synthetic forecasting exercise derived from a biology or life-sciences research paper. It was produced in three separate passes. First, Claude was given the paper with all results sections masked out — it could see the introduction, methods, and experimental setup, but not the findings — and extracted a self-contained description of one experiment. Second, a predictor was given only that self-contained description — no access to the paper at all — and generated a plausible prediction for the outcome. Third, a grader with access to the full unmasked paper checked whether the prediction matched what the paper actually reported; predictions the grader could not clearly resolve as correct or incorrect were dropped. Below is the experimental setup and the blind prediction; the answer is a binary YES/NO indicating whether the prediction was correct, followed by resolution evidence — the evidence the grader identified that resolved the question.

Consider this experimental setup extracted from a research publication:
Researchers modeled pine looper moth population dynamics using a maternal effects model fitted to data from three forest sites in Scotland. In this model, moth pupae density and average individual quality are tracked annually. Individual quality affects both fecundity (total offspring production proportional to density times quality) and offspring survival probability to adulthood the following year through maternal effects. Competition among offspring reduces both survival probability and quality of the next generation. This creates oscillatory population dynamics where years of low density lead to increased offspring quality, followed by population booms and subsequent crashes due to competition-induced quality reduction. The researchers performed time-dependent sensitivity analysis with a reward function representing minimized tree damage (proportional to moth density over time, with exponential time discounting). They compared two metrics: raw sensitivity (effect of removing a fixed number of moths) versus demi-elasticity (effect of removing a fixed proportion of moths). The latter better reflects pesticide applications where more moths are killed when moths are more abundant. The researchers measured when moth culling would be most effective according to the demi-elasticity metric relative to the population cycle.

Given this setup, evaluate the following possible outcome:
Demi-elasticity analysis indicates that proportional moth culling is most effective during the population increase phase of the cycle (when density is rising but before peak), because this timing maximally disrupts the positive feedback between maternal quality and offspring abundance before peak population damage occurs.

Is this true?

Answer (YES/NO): NO